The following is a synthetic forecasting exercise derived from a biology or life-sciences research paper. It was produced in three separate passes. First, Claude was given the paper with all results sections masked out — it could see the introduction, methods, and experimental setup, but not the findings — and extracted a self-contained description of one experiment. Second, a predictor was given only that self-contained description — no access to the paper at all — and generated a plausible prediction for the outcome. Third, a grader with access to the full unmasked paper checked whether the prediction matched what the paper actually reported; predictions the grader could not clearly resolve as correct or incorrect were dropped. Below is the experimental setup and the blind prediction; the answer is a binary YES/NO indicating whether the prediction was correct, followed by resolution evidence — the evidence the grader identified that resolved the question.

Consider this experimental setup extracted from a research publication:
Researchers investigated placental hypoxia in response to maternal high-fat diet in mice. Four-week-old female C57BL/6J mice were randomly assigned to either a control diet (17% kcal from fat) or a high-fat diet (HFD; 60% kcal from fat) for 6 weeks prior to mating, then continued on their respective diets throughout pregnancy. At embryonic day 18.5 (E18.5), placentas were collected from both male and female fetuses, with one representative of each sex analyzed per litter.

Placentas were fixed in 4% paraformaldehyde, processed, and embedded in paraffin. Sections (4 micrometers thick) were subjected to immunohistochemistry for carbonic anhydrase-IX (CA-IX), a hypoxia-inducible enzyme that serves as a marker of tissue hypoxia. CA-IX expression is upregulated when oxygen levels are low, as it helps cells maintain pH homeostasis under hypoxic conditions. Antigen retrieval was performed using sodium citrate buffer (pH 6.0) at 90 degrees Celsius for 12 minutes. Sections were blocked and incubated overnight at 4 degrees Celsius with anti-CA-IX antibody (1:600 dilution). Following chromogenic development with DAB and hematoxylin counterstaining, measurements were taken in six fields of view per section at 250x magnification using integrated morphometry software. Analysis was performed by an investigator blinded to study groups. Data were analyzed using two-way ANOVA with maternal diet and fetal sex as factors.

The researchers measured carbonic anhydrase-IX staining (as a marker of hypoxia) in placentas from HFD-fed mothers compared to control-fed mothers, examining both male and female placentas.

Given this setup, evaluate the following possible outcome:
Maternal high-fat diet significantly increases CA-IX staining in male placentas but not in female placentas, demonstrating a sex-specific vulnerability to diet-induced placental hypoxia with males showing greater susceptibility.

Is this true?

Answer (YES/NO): NO